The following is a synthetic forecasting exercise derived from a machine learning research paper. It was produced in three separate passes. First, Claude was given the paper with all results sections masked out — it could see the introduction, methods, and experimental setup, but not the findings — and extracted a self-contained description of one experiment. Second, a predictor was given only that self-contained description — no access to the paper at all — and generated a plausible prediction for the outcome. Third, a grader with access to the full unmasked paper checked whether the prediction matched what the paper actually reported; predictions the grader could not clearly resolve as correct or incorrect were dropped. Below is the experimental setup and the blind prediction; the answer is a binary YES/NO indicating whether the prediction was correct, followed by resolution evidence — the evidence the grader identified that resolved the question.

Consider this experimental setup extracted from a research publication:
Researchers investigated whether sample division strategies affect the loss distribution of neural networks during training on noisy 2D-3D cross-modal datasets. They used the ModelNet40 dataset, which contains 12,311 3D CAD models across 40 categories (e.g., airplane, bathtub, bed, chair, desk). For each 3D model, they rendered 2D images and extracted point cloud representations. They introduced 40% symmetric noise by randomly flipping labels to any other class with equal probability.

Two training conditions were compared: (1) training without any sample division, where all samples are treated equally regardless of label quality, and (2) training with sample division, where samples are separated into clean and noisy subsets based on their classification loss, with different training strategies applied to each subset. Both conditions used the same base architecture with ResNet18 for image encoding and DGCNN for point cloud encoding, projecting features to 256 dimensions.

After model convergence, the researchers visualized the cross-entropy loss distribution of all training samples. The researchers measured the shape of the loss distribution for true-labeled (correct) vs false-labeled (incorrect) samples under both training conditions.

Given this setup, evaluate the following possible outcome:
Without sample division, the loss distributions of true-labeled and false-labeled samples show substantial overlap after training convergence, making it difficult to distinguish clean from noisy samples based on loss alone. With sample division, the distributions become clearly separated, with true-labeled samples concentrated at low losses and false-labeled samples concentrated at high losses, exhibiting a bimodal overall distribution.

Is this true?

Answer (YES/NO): YES